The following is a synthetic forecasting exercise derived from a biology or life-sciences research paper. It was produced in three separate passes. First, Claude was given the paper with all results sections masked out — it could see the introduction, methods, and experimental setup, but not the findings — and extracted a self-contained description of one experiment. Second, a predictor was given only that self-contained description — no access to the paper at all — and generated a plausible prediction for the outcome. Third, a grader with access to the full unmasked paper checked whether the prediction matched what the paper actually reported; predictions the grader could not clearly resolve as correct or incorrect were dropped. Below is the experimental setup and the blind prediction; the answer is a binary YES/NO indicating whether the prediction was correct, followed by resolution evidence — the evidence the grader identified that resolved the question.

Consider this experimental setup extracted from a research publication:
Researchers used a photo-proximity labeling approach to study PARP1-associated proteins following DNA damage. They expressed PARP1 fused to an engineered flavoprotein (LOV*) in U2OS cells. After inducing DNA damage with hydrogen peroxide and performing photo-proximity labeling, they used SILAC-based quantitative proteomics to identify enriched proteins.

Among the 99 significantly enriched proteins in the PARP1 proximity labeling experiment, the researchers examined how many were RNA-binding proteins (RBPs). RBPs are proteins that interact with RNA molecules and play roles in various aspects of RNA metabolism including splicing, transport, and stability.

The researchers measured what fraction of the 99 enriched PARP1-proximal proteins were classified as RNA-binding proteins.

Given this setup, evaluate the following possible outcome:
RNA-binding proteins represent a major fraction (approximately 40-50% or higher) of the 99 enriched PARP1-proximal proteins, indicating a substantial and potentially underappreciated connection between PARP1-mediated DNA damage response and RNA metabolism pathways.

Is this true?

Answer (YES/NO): YES